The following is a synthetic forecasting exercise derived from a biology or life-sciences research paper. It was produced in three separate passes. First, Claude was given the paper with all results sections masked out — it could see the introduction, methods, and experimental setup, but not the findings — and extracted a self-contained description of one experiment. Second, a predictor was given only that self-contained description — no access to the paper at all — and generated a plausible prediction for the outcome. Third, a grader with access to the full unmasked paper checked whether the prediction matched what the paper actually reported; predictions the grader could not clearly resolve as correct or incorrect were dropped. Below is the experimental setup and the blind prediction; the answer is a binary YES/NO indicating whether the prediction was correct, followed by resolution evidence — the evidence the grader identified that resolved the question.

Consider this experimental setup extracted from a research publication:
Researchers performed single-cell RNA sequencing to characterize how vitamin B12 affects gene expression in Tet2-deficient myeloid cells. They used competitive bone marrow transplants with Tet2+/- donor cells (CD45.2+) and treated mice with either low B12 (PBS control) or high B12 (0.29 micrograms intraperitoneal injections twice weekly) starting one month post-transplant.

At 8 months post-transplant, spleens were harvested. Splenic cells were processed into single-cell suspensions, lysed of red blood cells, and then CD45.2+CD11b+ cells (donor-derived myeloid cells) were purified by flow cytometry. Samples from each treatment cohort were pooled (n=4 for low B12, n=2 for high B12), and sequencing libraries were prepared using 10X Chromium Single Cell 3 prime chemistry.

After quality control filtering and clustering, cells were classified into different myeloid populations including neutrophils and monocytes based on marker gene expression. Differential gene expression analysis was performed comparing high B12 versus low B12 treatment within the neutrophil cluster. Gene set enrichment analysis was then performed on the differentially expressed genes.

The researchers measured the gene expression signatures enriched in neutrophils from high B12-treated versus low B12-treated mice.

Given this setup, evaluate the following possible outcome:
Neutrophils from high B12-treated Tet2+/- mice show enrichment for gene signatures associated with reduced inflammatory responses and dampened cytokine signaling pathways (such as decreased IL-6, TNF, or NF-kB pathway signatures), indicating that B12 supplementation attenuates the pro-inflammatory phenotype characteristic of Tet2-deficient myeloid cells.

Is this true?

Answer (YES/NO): NO